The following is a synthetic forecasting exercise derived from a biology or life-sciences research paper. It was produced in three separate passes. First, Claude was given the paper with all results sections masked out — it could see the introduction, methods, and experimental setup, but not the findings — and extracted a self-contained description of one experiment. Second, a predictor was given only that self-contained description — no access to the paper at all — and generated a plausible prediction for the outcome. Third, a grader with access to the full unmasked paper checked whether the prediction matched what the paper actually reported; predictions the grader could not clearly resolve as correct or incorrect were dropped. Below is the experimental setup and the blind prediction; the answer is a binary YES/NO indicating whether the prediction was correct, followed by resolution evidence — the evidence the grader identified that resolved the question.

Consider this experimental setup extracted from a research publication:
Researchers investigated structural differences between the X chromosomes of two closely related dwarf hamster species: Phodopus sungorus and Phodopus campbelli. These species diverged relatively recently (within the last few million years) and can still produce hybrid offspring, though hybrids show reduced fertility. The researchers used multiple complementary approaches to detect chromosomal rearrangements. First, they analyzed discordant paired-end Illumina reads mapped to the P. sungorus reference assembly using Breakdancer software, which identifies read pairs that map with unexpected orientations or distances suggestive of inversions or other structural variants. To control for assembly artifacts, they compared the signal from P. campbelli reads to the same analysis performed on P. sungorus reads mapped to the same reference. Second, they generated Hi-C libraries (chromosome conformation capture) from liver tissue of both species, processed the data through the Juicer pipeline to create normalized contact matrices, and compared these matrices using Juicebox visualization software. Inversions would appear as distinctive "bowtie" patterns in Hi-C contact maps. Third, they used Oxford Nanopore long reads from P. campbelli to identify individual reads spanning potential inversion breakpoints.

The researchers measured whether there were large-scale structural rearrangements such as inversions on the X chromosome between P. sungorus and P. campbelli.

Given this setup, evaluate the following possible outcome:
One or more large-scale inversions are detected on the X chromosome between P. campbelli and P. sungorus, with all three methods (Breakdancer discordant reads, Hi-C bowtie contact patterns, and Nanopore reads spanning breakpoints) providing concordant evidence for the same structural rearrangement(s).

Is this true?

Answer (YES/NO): YES